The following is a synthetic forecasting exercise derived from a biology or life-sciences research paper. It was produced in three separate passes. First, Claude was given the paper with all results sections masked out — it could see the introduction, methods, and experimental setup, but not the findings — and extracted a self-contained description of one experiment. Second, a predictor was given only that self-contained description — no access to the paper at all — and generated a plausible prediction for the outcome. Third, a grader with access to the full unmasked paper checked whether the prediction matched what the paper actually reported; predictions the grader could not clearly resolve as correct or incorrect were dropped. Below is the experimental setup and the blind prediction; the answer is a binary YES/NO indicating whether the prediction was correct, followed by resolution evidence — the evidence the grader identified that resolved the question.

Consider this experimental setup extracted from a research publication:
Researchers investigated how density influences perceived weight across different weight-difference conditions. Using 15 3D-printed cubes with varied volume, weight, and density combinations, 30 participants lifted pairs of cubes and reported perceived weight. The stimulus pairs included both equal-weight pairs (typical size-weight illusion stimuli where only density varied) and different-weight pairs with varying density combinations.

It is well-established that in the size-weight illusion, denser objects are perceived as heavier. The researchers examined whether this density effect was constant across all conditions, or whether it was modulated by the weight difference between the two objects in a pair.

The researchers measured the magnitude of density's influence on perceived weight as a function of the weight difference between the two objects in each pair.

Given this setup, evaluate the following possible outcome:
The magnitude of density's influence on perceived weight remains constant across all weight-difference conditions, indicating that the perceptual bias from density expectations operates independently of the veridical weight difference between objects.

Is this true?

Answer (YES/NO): NO